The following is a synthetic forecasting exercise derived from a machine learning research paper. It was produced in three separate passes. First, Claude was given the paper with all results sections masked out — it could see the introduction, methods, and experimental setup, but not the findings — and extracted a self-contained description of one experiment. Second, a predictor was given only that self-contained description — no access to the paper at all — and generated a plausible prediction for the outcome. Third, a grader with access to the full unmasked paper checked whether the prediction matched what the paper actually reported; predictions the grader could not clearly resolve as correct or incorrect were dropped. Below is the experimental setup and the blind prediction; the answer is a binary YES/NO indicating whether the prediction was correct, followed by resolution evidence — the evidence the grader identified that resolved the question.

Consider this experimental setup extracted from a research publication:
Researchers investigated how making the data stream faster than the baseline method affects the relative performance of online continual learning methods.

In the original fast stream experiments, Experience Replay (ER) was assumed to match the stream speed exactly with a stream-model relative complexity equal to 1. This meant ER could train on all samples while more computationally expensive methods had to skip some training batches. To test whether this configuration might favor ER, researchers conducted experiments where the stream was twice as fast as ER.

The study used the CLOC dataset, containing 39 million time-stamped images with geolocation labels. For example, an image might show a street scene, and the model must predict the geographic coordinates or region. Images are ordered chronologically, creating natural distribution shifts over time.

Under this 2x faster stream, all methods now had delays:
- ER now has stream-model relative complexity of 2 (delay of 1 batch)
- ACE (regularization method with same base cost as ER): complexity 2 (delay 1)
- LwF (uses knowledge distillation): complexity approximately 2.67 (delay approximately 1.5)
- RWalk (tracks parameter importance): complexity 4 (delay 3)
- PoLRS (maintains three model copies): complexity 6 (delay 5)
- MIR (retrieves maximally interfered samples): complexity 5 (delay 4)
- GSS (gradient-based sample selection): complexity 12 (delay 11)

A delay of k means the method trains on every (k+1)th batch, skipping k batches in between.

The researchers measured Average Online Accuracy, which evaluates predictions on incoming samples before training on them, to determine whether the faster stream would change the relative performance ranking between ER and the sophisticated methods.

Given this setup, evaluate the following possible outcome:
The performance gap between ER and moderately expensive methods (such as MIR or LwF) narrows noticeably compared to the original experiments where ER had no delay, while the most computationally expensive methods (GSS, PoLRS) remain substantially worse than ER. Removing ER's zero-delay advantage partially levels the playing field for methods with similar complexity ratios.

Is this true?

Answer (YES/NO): NO